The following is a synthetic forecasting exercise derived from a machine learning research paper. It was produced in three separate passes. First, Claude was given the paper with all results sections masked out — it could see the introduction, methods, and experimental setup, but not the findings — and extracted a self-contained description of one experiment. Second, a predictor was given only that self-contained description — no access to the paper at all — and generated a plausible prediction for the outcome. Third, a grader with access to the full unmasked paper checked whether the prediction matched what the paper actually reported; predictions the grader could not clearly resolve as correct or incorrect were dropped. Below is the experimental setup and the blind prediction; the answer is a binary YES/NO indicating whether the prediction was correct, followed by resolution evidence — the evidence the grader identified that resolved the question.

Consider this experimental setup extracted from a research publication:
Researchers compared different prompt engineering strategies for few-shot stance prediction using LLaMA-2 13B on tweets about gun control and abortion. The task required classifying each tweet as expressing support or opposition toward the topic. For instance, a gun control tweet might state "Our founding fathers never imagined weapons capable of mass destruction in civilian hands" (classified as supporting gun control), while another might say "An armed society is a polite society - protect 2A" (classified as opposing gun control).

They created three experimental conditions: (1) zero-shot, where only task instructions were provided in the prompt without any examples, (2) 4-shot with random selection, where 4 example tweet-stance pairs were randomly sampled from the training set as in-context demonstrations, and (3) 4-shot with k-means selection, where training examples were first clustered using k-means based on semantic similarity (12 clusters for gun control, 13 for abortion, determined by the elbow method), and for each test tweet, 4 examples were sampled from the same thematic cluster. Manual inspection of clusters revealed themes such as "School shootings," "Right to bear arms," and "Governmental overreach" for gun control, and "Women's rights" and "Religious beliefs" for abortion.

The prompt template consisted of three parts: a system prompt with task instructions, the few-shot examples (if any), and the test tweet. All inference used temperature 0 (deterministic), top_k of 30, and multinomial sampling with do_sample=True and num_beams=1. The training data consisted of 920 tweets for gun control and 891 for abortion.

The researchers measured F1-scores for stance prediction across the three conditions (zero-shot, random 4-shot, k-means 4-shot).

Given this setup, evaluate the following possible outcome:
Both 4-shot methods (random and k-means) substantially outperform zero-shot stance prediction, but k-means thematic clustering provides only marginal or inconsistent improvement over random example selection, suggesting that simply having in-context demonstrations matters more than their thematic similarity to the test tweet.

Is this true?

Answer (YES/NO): NO